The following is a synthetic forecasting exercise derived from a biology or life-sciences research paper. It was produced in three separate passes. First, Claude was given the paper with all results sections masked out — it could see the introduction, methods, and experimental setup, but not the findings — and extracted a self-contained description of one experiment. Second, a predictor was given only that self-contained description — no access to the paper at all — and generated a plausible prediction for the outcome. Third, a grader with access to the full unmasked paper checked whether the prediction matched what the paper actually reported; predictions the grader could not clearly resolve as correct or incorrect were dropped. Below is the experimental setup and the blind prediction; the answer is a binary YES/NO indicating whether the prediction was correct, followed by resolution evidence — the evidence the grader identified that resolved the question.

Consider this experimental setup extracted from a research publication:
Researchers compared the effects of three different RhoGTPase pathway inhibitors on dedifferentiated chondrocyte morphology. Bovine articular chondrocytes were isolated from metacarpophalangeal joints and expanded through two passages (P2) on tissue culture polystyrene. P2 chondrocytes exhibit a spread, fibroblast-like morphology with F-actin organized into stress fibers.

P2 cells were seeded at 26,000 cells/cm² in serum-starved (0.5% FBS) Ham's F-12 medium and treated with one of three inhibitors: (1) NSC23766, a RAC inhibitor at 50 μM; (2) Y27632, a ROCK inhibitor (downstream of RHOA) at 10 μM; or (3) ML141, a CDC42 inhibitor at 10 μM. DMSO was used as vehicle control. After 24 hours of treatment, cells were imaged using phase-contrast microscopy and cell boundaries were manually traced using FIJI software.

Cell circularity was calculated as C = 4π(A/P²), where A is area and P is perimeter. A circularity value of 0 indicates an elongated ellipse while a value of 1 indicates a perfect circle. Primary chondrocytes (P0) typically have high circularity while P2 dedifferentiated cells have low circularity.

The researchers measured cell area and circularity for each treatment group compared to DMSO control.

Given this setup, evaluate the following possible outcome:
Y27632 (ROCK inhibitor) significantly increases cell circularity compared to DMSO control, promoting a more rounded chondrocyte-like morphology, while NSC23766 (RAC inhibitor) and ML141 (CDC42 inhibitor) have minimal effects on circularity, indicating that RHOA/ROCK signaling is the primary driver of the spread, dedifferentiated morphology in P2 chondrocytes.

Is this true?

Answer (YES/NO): NO